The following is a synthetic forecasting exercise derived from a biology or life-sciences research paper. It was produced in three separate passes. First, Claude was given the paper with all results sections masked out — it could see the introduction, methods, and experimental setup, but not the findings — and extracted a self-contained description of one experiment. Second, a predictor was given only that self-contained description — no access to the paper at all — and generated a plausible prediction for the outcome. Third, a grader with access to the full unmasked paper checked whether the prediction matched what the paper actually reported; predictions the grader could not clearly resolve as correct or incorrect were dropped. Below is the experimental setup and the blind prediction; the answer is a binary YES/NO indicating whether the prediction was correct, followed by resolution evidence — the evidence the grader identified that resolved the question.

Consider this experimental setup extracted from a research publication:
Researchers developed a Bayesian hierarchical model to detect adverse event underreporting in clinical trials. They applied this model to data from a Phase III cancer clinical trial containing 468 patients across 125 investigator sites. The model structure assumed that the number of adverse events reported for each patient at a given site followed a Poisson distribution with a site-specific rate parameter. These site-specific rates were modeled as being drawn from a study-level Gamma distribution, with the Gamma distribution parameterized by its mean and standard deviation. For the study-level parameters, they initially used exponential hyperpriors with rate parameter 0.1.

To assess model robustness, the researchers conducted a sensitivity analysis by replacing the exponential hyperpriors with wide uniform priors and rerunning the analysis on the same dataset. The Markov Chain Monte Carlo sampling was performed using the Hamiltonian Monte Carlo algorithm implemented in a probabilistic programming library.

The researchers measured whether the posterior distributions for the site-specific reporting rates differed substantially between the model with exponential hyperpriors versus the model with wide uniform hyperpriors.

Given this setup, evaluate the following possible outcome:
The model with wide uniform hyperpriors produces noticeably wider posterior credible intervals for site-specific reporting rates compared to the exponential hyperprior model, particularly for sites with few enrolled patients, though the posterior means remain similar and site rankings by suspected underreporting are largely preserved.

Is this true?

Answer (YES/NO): NO